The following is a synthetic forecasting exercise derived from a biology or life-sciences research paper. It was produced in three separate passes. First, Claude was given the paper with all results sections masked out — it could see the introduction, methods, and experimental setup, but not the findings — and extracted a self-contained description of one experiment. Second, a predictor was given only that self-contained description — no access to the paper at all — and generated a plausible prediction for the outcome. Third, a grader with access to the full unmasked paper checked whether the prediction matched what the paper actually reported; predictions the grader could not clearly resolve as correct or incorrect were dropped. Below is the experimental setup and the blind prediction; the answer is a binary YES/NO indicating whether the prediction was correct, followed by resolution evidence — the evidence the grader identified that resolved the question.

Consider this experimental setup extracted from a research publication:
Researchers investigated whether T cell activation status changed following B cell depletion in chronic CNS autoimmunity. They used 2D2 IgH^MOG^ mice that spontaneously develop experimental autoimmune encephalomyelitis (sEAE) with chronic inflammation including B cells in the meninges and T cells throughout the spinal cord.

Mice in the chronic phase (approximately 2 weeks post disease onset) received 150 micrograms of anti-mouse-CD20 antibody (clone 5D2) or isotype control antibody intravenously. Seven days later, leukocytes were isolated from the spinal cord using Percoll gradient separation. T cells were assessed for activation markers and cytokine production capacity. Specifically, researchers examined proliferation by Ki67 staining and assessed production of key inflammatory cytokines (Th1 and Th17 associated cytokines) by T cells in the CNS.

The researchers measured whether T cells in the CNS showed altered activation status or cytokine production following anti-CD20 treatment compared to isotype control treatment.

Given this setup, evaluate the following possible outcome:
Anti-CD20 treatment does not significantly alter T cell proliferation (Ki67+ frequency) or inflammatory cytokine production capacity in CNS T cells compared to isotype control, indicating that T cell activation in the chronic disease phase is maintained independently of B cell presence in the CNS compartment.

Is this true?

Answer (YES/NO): YES